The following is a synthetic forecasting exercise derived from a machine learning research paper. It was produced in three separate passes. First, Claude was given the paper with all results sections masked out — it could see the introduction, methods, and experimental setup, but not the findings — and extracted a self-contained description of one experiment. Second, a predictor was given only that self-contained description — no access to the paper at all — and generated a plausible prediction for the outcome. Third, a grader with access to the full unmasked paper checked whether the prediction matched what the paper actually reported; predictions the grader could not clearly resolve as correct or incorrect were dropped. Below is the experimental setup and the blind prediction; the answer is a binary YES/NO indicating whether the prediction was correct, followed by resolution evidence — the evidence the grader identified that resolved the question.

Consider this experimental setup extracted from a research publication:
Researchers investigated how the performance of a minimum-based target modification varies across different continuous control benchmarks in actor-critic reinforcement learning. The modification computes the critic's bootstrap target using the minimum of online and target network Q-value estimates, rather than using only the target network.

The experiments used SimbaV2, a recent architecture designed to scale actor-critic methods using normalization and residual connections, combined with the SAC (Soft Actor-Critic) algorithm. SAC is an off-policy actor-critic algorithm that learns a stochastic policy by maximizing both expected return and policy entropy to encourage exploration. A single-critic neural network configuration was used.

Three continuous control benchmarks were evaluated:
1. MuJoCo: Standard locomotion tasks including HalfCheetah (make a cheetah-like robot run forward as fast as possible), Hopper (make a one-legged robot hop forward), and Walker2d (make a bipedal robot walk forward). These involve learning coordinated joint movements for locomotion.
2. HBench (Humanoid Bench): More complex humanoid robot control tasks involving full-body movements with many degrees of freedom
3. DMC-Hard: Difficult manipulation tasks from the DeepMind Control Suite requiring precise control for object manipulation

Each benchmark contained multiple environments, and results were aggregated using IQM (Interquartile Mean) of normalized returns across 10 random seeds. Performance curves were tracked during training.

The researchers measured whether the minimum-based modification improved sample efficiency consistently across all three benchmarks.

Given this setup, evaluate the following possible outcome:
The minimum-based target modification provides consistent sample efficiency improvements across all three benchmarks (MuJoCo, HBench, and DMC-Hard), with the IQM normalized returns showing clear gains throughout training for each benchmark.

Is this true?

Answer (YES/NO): NO